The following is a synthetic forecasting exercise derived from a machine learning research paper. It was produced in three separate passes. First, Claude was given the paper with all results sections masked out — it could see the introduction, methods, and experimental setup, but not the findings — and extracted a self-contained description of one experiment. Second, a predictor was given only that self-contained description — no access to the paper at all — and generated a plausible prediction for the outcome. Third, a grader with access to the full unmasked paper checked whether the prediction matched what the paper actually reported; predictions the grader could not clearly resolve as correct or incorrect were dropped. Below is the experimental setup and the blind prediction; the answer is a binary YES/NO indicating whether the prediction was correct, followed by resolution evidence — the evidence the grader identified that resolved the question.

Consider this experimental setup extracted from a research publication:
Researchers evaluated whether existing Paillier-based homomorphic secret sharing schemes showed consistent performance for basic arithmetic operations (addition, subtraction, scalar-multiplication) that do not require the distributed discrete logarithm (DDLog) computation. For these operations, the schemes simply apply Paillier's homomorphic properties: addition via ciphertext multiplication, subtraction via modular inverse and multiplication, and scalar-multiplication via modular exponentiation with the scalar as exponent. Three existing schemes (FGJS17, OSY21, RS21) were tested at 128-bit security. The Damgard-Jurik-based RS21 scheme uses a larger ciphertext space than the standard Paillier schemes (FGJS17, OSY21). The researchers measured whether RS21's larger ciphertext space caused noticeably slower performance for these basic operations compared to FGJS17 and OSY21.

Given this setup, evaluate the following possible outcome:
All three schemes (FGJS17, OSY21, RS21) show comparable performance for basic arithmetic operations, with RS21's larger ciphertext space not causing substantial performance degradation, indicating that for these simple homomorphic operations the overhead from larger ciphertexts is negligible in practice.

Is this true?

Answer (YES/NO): NO